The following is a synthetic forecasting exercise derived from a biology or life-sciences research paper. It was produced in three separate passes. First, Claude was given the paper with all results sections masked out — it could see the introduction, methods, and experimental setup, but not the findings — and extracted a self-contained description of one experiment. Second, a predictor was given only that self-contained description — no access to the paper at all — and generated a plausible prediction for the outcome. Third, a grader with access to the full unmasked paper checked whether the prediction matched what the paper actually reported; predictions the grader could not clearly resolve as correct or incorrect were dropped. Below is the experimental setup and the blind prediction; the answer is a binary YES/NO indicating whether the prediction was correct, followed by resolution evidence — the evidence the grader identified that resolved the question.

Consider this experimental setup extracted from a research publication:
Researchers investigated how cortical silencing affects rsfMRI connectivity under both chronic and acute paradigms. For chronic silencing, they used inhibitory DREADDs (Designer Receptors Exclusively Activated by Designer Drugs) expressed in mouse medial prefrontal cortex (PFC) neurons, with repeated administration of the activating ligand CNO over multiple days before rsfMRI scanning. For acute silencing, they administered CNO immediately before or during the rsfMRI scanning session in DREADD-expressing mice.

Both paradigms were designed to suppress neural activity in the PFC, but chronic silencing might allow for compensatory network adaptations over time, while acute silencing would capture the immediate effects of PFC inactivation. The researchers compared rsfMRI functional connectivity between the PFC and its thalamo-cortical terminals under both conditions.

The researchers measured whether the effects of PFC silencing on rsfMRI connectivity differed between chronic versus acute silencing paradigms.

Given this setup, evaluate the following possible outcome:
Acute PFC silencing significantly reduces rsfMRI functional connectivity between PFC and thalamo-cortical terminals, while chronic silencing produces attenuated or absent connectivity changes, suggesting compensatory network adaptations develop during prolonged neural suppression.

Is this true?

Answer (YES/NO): NO